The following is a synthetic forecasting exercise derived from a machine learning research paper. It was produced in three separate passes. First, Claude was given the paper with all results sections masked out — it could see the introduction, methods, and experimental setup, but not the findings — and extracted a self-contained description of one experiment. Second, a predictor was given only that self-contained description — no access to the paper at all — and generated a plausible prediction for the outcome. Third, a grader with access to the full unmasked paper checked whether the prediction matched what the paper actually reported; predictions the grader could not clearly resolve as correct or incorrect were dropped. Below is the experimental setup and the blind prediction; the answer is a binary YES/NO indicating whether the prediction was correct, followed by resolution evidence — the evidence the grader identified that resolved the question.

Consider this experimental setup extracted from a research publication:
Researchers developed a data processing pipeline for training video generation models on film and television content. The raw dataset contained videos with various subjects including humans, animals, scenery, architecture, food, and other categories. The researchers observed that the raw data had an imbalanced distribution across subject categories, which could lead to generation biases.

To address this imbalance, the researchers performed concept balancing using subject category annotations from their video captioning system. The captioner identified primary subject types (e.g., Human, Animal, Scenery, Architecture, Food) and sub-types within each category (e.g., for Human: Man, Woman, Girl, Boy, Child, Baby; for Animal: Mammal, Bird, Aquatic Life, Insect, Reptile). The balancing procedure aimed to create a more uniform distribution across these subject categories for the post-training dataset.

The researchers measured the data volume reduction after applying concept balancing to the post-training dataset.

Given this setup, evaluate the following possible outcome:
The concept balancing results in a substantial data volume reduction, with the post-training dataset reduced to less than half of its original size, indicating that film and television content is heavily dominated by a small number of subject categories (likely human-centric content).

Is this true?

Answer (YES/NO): NO